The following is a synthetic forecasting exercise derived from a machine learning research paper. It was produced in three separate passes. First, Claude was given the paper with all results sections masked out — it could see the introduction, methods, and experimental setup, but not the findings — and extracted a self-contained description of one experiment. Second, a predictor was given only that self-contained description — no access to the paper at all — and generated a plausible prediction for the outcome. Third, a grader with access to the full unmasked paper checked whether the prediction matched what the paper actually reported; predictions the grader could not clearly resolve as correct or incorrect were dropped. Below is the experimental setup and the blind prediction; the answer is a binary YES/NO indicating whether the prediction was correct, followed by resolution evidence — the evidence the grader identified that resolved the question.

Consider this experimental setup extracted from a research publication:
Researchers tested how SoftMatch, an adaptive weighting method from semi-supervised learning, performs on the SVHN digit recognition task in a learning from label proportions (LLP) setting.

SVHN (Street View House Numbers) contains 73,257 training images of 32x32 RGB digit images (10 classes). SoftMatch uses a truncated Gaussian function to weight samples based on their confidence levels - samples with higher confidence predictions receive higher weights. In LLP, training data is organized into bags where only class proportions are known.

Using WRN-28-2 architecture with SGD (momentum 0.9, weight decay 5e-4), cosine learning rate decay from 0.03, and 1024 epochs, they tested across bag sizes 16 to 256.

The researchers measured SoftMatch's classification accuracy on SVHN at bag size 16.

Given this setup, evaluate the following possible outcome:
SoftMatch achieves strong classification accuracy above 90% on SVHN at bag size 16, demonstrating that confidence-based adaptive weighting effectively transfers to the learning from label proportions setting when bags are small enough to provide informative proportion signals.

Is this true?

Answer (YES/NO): NO